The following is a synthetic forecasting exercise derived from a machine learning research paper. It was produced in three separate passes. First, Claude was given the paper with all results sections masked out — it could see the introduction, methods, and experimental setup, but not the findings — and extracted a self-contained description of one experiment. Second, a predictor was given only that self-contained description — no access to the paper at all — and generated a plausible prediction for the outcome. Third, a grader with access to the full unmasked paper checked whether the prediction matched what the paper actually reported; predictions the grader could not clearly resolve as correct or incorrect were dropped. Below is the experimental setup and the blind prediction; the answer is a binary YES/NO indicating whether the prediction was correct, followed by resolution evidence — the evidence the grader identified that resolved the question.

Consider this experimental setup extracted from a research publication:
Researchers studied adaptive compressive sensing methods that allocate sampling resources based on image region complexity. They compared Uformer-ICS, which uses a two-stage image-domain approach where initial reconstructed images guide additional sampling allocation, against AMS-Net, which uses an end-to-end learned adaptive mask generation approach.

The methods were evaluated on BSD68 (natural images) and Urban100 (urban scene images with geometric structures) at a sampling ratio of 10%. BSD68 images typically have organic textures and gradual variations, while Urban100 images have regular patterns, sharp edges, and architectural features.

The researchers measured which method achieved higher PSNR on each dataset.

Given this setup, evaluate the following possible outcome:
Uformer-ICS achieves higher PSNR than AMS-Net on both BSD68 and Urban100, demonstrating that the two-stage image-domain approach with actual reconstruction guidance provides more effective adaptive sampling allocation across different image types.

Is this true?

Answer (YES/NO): NO